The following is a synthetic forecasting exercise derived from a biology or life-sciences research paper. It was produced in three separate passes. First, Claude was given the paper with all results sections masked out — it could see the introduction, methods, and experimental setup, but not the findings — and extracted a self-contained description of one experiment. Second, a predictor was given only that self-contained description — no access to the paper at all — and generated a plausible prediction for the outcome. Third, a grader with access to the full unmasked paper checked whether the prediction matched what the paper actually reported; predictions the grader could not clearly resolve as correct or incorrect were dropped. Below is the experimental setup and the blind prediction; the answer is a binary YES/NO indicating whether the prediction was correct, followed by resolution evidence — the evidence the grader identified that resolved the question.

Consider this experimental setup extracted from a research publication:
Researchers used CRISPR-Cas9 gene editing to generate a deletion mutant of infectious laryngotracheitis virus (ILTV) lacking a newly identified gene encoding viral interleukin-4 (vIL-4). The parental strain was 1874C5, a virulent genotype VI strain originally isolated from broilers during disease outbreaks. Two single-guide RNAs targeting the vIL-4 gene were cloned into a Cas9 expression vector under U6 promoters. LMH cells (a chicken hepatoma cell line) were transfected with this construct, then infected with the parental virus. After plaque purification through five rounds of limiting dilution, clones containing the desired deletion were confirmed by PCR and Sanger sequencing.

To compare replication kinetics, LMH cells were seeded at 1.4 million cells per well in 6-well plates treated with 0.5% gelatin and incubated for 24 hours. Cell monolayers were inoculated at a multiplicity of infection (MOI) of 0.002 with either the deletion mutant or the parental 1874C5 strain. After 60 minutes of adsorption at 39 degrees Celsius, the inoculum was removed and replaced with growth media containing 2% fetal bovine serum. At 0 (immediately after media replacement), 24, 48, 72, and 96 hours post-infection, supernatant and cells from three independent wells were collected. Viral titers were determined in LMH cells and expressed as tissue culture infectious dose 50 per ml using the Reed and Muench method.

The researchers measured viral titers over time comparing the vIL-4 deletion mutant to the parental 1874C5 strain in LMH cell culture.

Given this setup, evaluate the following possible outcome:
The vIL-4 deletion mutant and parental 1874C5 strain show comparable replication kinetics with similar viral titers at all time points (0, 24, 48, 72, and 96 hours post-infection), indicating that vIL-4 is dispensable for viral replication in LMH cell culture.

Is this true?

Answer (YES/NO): NO